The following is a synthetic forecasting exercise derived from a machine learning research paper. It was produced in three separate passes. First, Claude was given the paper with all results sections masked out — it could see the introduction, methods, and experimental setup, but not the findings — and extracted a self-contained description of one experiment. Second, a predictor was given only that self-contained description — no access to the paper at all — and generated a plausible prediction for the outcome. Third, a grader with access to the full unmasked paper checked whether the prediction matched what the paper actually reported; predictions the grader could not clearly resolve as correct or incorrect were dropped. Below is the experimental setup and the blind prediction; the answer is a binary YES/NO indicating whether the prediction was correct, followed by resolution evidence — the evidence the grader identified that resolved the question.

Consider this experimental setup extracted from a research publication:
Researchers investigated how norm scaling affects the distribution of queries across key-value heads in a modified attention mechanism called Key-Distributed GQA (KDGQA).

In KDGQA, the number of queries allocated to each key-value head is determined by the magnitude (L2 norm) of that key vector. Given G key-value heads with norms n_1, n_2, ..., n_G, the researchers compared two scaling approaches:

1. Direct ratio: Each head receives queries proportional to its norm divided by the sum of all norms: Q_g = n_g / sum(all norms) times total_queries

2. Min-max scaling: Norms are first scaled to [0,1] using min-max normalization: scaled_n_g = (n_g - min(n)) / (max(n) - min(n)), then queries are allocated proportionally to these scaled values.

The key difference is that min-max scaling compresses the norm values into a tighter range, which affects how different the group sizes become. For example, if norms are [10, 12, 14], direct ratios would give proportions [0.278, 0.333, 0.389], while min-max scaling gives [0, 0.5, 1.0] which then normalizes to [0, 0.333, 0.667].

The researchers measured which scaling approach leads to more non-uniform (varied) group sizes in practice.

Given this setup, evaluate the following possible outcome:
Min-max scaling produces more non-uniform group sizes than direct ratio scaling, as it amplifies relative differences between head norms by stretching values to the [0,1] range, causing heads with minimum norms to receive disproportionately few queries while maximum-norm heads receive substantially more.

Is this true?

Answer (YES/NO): YES